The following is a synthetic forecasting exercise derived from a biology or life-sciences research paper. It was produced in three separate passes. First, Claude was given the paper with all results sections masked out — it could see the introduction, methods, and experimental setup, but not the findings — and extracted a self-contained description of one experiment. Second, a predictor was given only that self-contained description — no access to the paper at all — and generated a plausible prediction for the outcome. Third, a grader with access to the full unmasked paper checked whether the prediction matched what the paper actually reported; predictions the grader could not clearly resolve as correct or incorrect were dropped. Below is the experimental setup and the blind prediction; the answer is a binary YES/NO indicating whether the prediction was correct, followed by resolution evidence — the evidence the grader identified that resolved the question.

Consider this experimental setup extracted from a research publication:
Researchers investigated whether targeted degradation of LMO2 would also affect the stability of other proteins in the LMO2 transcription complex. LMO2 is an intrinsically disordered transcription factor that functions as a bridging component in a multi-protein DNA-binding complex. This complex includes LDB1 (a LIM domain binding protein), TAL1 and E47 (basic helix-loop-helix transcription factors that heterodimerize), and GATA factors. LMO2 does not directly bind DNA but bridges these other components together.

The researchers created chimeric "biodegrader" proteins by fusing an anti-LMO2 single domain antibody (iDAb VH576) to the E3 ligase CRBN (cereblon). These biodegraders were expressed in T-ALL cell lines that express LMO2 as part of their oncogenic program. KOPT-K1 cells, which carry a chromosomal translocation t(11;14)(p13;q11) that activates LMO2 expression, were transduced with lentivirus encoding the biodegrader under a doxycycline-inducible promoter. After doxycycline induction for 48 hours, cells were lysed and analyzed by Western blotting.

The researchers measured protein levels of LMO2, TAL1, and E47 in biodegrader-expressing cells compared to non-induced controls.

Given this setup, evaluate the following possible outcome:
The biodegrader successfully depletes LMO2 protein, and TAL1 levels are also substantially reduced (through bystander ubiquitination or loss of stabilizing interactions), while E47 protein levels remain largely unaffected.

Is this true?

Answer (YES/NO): NO